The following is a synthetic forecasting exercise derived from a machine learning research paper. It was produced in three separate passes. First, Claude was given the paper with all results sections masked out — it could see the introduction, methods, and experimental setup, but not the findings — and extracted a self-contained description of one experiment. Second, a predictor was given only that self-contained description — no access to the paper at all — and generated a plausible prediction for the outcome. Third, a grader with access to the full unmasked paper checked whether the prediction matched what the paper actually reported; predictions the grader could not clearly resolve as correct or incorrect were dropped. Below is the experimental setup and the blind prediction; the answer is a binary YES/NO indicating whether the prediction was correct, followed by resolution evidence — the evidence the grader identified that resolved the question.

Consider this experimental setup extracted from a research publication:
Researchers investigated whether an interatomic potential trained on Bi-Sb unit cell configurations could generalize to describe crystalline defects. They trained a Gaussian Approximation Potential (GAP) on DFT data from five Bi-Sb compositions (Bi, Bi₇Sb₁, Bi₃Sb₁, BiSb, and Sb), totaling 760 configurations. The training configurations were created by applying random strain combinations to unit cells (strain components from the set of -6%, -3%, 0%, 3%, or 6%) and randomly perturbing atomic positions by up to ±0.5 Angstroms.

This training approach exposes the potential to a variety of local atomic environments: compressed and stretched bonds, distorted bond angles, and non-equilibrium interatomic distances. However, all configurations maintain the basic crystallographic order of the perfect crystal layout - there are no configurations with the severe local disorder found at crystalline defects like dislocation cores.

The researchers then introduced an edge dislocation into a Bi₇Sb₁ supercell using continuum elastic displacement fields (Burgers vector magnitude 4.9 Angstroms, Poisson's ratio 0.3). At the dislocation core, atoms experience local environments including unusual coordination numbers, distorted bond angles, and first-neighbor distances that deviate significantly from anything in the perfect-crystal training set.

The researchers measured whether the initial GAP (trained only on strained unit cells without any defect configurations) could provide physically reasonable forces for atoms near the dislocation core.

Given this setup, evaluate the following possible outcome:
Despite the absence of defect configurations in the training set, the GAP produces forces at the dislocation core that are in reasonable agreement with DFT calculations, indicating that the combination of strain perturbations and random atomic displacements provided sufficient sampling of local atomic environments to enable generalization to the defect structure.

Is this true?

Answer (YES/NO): NO